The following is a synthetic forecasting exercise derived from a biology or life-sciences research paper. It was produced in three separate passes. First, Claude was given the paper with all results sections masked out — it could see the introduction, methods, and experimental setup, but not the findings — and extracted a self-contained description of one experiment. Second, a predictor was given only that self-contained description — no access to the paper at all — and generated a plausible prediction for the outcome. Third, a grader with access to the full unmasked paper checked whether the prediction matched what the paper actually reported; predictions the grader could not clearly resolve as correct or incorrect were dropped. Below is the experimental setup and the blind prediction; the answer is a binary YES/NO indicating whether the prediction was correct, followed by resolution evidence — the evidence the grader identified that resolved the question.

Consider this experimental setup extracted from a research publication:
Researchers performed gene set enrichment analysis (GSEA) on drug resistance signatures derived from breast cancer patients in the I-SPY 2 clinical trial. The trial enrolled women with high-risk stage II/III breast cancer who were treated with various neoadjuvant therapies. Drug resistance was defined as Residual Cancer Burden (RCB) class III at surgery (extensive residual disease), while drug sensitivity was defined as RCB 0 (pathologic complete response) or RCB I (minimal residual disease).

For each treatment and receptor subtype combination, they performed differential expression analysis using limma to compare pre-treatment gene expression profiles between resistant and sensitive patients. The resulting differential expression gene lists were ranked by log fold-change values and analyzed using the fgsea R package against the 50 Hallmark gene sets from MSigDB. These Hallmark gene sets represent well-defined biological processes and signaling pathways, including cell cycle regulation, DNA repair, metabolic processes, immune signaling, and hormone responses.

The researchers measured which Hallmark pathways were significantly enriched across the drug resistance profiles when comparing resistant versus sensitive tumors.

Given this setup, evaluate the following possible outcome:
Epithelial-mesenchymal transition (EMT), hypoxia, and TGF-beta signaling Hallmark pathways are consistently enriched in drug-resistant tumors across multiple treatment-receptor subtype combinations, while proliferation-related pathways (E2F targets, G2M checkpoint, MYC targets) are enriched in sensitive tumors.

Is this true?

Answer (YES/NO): NO